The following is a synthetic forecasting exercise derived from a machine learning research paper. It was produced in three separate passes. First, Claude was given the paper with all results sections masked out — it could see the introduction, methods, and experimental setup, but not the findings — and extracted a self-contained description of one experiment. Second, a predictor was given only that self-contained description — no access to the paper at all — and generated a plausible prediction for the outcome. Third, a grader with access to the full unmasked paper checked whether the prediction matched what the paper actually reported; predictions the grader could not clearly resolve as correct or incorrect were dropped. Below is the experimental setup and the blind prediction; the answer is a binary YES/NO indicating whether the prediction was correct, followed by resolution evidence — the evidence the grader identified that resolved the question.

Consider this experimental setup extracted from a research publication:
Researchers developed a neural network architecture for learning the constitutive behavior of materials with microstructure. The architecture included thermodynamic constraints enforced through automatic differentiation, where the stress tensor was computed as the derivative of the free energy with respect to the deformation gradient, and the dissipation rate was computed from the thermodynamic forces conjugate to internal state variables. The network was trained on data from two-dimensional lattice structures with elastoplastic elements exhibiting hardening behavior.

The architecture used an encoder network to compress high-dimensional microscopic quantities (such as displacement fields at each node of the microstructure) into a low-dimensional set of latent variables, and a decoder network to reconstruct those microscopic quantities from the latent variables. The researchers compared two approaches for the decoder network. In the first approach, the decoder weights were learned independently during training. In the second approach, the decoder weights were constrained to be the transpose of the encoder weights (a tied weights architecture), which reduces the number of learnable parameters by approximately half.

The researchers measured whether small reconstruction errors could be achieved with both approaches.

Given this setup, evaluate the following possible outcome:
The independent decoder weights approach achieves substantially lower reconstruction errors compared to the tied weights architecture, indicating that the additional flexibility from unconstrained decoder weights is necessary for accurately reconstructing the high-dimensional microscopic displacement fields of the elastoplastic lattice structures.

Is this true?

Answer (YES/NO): NO